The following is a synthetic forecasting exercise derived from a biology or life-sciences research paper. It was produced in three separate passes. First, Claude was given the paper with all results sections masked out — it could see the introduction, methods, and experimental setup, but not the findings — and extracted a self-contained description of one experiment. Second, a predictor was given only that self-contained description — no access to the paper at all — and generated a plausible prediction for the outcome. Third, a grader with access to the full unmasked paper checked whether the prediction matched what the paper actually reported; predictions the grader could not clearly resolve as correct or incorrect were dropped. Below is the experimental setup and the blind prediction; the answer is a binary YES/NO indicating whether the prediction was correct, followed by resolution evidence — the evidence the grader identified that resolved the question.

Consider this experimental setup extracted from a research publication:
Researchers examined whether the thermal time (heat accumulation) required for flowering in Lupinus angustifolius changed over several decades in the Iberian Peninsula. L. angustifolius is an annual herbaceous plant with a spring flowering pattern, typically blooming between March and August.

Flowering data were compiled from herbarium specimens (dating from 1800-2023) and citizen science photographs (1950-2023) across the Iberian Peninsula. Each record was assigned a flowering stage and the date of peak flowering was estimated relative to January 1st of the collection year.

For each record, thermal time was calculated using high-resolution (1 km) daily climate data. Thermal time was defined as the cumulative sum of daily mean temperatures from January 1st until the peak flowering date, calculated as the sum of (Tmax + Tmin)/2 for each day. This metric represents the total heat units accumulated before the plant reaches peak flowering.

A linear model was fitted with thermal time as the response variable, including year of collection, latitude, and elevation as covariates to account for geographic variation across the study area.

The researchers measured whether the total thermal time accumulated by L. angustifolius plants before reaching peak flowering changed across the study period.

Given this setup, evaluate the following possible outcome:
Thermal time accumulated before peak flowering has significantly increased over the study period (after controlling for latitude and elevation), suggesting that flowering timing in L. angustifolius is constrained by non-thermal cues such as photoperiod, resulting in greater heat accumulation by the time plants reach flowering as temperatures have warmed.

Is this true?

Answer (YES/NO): YES